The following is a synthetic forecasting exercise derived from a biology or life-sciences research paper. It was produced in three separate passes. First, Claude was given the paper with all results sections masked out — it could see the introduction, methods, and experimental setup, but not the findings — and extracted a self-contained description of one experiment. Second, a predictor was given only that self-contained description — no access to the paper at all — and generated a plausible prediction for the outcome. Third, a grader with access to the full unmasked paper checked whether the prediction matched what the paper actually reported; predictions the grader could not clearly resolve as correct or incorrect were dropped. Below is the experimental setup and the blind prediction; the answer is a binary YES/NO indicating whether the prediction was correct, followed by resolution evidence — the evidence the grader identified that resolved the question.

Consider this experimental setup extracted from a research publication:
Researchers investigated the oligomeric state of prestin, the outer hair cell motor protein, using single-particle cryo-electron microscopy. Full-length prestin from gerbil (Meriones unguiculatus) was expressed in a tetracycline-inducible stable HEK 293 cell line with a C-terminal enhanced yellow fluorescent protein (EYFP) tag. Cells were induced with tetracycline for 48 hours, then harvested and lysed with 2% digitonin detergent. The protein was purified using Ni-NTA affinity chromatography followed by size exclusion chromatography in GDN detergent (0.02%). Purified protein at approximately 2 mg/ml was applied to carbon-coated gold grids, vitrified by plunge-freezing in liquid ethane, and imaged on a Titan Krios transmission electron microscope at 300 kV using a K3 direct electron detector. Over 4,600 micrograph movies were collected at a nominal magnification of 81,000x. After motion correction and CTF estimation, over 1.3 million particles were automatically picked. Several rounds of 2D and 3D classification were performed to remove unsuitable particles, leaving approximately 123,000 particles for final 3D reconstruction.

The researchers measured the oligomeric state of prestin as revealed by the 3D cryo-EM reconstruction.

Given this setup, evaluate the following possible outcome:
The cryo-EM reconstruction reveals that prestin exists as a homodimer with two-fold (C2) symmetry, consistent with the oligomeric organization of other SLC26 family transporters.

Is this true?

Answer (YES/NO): YES